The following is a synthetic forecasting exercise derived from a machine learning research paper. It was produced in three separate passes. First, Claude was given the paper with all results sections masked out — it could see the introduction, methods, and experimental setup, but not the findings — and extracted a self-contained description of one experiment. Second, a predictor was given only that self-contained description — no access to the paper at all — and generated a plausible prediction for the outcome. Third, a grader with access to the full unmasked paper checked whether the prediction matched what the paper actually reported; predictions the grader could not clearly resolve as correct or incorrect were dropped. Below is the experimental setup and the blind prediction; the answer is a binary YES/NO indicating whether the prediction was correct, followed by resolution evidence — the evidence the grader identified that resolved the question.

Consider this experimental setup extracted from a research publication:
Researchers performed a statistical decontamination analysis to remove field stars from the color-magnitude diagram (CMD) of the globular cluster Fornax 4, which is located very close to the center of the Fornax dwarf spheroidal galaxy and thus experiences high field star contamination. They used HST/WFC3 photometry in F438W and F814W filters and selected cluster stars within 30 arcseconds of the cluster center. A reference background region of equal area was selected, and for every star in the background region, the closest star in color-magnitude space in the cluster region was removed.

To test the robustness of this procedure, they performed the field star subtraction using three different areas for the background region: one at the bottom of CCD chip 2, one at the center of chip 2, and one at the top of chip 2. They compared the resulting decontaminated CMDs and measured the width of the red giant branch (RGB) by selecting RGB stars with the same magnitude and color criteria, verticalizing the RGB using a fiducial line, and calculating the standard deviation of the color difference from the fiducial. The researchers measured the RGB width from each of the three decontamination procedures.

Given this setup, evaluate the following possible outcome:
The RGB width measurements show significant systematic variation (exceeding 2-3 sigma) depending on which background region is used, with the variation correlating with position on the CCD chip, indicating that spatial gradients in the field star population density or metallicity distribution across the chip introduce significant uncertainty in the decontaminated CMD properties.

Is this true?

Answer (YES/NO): NO